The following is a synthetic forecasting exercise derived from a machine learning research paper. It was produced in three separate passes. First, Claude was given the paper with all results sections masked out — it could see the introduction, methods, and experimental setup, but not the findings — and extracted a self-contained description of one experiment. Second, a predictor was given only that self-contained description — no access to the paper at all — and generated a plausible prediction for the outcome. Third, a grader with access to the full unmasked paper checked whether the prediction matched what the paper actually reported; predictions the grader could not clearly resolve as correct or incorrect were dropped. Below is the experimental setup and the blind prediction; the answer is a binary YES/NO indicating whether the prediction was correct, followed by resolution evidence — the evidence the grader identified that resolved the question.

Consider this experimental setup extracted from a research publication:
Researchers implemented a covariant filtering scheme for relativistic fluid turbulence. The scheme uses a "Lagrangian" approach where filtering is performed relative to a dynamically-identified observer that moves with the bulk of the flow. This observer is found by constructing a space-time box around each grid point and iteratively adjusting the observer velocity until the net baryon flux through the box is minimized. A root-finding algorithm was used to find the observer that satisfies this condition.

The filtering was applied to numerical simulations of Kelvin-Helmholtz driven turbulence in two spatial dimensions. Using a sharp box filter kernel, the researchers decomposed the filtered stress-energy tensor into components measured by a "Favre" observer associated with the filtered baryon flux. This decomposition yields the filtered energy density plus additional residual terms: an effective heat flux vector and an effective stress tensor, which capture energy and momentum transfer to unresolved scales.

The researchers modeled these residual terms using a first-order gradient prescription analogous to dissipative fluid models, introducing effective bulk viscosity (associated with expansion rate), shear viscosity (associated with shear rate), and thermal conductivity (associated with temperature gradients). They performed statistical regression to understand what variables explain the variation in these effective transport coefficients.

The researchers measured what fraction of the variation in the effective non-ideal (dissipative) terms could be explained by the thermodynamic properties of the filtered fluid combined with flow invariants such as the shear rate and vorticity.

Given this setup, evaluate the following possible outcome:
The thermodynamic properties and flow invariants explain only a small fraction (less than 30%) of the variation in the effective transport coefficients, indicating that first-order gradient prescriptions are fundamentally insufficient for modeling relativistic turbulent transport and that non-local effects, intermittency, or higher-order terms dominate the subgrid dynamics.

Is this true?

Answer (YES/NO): NO